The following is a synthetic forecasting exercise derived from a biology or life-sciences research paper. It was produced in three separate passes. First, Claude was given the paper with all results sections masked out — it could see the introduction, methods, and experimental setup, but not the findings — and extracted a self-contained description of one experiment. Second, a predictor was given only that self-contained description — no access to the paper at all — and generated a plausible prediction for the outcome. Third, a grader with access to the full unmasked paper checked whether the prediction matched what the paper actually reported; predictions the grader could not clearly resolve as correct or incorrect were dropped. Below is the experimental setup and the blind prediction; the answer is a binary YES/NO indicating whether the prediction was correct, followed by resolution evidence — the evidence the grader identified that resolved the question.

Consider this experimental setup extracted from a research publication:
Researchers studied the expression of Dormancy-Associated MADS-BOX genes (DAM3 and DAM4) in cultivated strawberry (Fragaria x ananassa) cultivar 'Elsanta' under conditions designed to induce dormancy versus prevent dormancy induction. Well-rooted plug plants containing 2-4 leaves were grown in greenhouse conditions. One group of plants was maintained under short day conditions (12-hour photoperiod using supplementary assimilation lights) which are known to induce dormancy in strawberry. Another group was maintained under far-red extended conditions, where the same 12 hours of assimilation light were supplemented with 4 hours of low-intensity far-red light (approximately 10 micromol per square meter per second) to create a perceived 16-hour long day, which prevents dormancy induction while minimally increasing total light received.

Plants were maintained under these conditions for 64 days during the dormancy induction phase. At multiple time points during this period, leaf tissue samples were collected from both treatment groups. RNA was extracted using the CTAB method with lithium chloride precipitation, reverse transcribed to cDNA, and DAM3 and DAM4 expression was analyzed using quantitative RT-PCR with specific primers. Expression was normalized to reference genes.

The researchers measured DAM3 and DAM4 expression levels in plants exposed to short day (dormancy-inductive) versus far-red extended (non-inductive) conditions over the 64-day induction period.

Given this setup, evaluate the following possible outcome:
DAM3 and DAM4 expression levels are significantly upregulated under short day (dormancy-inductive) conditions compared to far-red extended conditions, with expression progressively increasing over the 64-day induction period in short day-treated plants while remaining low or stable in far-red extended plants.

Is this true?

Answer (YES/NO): NO